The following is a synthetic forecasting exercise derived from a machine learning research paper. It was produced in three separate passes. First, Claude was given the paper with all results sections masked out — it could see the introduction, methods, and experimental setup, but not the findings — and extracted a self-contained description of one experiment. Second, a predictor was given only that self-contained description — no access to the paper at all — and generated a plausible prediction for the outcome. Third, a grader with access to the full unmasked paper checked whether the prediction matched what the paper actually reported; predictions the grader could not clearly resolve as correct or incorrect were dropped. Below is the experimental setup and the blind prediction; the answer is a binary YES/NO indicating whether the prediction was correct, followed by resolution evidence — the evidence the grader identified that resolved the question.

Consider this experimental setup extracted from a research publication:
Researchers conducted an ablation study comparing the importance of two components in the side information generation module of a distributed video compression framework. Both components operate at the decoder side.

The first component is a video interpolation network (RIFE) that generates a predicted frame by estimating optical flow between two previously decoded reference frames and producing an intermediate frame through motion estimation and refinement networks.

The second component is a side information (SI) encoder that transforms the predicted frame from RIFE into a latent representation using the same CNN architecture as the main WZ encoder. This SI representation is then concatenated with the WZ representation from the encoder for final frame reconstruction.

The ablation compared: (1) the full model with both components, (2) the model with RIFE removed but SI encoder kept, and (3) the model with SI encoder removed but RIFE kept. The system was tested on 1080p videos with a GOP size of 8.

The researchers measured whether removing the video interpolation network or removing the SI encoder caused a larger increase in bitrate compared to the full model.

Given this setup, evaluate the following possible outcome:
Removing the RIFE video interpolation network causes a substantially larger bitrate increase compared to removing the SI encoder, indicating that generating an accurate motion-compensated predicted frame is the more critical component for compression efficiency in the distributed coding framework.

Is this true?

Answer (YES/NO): NO